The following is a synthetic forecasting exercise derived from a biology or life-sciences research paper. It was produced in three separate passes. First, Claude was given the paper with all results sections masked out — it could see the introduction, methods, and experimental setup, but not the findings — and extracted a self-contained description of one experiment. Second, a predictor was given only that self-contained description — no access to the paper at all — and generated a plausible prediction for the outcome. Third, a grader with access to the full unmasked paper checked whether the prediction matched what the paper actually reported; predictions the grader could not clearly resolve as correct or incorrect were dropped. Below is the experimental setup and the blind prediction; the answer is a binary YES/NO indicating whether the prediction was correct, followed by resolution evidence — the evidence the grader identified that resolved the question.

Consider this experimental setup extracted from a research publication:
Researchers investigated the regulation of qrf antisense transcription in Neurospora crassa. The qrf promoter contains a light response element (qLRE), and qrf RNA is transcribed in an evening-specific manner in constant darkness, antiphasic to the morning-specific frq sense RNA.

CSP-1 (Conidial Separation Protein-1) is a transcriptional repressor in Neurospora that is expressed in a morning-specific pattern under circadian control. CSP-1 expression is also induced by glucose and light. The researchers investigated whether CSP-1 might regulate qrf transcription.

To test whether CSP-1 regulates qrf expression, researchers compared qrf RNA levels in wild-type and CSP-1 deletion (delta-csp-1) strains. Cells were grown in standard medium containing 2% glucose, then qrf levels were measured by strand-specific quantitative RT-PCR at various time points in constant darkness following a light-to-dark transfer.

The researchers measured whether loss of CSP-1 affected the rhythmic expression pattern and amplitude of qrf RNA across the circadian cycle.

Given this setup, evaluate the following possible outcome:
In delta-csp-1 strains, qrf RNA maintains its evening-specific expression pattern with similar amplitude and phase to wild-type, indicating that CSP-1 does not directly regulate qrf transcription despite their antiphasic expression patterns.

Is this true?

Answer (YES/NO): NO